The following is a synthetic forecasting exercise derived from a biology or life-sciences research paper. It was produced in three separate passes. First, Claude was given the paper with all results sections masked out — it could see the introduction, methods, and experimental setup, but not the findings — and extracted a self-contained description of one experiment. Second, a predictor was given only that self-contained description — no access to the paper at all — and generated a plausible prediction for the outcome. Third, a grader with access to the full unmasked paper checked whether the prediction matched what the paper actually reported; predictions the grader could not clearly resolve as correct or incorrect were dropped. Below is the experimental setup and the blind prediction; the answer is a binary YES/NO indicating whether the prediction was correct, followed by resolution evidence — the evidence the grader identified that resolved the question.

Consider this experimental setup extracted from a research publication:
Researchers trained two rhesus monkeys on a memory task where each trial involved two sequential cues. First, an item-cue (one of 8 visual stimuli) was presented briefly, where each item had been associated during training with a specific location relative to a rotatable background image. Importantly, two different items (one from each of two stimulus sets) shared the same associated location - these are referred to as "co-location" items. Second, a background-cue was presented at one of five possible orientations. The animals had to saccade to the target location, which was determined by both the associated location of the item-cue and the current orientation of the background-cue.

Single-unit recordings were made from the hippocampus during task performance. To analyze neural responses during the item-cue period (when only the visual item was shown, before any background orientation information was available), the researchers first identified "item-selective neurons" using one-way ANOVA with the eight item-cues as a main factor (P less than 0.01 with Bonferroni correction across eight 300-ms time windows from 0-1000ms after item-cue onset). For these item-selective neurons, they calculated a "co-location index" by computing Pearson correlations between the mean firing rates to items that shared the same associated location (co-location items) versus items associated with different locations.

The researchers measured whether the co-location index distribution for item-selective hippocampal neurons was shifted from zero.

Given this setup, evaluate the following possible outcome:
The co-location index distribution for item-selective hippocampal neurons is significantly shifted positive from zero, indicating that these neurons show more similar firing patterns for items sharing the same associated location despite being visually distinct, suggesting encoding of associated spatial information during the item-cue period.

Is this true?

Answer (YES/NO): YES